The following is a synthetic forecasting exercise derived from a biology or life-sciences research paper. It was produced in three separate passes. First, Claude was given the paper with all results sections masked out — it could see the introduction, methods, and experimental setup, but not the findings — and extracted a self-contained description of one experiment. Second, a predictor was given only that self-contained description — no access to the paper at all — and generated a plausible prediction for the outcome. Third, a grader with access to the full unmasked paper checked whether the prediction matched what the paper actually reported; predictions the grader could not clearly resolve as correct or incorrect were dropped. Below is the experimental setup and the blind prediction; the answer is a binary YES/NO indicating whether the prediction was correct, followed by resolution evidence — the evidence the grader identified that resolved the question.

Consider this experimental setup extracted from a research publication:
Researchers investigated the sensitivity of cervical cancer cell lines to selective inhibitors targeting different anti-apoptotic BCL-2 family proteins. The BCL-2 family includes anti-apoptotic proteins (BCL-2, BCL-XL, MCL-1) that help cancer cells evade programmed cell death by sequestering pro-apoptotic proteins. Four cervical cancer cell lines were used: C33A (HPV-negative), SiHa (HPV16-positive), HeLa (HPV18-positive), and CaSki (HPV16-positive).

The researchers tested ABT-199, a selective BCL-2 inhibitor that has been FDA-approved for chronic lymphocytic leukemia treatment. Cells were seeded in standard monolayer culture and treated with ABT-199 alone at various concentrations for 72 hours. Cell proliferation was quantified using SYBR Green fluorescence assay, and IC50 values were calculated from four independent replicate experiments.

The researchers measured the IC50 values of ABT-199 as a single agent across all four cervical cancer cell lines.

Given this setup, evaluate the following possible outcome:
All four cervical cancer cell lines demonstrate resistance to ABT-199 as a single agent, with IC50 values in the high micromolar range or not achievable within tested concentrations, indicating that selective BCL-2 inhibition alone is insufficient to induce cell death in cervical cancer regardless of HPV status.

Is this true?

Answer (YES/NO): YES